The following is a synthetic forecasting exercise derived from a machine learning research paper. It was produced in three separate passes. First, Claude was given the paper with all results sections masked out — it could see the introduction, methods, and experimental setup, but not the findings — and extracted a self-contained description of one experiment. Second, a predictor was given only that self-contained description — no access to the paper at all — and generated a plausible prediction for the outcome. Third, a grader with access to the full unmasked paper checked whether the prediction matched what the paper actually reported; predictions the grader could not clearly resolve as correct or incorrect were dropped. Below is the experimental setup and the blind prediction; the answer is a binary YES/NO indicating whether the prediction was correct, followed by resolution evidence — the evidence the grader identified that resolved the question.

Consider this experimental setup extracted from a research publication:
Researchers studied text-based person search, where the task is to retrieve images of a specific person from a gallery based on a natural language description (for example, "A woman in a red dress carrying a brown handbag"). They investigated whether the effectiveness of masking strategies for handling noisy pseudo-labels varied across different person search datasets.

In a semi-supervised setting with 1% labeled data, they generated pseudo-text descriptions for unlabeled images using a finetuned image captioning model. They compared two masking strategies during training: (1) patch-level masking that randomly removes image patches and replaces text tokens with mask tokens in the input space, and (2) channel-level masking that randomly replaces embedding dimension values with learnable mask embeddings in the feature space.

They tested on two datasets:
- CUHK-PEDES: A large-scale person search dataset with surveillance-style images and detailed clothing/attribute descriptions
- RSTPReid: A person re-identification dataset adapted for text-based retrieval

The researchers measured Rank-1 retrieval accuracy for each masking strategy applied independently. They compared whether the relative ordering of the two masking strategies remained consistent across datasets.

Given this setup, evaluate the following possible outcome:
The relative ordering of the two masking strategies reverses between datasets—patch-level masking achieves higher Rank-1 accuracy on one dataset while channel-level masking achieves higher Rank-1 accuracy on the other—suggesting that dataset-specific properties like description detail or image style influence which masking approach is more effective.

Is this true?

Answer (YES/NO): YES